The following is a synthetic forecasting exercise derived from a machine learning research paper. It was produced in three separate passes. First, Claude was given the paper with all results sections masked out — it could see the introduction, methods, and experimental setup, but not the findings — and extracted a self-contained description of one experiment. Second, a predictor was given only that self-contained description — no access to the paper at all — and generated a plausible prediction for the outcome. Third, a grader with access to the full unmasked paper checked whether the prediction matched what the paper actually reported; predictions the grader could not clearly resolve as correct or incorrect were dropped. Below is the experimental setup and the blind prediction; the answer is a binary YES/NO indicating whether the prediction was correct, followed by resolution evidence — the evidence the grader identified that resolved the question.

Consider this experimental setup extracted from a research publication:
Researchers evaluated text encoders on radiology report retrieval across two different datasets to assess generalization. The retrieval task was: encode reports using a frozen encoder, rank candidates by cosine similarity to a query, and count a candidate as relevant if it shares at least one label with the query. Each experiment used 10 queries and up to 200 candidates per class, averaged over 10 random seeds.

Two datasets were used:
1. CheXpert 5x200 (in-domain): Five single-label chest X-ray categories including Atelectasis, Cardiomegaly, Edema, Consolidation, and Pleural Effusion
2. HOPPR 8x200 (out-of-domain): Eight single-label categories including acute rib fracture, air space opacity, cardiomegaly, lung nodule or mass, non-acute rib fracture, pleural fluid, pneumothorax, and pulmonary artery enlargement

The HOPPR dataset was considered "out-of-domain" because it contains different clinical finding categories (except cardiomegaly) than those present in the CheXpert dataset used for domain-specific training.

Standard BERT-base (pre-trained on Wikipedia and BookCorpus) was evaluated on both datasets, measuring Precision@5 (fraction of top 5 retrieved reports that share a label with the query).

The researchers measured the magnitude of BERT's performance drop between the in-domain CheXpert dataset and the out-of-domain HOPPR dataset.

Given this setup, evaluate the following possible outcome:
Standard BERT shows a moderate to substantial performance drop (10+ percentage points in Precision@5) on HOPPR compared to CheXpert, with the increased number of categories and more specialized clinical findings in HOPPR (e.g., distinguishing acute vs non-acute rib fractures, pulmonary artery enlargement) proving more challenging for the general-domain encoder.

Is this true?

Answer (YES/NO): YES